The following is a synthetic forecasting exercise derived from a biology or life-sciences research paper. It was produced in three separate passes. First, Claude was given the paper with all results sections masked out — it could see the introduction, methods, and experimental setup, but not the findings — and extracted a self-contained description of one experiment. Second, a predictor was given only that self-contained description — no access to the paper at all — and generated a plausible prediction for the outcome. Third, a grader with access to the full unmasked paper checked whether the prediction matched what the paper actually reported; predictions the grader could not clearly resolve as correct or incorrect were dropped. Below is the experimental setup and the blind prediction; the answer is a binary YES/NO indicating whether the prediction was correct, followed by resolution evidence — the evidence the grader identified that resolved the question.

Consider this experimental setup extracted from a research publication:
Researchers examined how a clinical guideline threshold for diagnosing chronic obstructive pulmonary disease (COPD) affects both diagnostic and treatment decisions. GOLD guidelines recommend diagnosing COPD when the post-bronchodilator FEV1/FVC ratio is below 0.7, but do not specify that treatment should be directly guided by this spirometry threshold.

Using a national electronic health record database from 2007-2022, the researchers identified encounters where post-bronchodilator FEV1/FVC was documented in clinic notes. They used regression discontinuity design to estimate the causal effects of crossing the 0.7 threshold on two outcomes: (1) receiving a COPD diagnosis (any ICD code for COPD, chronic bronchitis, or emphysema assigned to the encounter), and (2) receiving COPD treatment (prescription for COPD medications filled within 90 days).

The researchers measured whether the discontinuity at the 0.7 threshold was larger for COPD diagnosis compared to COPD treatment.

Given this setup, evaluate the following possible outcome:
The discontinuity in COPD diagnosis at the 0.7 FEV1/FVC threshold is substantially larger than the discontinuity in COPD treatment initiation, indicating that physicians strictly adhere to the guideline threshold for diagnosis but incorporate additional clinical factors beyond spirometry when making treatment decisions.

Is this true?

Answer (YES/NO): NO